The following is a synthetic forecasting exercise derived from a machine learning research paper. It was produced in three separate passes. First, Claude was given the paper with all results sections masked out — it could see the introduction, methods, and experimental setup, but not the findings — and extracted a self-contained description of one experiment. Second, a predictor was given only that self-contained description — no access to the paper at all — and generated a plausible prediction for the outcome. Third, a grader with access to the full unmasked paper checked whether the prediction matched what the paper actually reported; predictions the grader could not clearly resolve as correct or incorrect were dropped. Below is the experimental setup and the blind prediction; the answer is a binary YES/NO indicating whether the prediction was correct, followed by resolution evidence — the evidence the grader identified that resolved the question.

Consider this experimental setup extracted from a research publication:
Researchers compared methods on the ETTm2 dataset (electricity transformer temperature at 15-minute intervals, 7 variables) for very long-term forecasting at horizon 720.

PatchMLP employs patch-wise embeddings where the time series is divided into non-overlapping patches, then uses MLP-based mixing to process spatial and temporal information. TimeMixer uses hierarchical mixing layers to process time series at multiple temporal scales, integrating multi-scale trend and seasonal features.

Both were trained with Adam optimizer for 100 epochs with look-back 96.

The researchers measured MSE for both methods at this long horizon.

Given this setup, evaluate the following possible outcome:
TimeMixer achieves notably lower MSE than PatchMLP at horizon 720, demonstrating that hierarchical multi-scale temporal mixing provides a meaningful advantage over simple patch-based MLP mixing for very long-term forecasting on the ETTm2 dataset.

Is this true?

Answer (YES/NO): YES